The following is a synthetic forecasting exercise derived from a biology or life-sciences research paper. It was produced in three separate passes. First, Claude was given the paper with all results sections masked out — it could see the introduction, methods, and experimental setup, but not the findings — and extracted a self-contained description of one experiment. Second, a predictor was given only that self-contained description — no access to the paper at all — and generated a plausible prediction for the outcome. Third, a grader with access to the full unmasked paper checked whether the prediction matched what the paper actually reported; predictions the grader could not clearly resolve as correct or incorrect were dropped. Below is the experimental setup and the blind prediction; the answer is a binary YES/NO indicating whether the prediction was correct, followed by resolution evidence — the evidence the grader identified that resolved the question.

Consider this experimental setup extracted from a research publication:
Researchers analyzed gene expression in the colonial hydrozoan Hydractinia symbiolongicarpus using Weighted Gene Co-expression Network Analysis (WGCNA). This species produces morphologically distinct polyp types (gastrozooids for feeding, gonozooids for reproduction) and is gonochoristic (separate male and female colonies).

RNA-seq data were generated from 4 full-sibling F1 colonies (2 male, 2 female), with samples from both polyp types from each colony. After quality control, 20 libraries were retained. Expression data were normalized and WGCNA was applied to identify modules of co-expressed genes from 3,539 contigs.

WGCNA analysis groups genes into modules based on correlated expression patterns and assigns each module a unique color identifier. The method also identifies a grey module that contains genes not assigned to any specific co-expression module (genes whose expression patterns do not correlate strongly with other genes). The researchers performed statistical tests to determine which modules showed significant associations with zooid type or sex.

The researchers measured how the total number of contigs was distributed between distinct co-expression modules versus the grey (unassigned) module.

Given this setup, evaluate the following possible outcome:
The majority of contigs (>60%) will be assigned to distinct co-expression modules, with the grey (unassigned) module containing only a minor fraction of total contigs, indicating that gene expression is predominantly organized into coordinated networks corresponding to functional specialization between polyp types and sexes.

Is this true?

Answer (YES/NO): YES